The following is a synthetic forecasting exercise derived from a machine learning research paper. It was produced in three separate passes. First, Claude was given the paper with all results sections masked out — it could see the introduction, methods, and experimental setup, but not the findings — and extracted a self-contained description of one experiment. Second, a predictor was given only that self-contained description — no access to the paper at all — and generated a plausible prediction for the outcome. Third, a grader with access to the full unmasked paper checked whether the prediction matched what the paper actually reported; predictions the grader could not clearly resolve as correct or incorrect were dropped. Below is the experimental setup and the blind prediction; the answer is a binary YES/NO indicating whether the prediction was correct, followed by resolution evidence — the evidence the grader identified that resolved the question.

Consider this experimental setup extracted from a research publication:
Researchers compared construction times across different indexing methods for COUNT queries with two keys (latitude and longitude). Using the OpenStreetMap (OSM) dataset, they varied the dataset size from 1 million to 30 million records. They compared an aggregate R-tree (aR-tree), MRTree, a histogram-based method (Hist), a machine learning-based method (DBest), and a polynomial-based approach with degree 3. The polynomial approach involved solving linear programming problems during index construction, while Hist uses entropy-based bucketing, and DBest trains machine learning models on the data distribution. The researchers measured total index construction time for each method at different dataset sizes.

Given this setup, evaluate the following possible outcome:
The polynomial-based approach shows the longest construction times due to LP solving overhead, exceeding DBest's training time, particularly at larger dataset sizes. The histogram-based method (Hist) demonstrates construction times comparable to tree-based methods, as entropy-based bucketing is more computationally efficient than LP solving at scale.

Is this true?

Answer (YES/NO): NO